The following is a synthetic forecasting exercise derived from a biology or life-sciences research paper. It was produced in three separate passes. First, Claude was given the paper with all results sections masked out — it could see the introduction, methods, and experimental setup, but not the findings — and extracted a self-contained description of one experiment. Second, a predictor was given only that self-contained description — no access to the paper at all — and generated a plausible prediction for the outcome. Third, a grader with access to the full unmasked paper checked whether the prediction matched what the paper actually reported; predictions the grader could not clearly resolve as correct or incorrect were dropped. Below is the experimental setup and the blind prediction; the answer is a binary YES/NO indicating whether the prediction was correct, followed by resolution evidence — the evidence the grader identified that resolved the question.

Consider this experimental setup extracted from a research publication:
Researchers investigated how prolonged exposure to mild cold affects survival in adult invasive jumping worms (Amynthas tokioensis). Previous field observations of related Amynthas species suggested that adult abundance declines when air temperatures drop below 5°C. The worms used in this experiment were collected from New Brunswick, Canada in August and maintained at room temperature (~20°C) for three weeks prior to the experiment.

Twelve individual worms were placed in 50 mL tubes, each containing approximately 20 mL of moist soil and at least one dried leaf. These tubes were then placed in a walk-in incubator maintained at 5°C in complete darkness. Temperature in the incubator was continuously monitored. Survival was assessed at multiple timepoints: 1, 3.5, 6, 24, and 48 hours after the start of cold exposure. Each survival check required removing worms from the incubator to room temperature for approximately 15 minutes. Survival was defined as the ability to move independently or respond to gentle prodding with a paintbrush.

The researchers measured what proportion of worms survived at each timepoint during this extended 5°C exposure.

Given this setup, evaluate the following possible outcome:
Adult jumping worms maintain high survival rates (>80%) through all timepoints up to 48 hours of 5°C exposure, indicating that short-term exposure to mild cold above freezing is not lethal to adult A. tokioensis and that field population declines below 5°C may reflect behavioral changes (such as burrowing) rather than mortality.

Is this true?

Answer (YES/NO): NO